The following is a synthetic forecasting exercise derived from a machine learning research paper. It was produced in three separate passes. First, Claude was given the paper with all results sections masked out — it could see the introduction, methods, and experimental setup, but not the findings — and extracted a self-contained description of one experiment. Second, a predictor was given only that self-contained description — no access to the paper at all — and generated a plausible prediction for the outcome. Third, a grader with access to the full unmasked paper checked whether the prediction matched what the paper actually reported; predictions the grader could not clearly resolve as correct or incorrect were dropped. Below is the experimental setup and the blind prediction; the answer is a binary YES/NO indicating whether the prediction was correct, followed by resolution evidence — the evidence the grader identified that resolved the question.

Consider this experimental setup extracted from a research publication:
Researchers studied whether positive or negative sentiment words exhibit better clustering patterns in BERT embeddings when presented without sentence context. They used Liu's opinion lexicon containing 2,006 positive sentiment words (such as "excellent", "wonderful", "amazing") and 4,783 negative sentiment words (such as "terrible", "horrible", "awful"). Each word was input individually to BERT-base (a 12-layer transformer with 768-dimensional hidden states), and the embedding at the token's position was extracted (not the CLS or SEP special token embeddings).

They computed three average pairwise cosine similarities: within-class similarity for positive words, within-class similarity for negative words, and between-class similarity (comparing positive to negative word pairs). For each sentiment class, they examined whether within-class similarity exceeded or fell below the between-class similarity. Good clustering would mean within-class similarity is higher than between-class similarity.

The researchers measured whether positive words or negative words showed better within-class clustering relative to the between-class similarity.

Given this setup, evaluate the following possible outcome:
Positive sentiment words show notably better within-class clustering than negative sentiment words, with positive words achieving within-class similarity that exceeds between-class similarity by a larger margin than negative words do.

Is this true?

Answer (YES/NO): NO